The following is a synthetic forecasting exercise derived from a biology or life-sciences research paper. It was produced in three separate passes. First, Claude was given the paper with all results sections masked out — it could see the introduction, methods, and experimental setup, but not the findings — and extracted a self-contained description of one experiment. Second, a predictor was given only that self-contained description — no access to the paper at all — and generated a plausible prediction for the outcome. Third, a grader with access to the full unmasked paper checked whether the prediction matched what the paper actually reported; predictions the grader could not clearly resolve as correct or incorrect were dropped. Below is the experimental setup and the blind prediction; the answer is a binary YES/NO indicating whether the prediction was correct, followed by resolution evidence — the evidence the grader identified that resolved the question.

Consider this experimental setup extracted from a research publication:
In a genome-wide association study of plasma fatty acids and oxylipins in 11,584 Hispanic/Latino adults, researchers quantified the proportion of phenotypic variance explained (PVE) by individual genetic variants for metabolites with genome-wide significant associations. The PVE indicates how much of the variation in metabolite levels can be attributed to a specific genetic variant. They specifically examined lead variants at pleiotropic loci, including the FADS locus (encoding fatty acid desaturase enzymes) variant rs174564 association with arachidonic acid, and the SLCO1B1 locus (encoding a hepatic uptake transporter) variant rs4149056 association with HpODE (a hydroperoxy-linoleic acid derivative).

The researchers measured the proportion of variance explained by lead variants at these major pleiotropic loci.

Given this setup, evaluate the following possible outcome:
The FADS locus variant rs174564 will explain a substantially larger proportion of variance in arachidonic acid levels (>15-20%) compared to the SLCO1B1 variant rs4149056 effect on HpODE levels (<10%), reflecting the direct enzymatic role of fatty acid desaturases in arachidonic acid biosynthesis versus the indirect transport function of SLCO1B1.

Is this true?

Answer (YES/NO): NO